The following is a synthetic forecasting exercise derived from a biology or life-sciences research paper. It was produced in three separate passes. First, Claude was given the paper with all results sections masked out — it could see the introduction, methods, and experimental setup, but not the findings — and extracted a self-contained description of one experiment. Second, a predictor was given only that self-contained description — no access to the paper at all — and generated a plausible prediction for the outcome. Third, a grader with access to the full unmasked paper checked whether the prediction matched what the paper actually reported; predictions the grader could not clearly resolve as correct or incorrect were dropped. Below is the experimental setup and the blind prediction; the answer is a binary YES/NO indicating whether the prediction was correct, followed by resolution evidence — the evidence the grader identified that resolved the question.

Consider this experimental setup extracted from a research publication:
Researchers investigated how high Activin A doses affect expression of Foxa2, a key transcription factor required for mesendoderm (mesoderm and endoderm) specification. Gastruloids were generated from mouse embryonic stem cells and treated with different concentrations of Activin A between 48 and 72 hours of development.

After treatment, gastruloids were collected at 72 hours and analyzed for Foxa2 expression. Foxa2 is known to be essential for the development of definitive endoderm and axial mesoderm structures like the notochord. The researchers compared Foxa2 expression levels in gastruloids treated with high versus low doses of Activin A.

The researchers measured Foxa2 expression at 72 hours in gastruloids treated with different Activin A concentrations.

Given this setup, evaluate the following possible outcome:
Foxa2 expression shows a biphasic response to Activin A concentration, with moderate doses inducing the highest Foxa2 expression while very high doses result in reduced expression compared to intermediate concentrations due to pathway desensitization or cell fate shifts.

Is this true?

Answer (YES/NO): NO